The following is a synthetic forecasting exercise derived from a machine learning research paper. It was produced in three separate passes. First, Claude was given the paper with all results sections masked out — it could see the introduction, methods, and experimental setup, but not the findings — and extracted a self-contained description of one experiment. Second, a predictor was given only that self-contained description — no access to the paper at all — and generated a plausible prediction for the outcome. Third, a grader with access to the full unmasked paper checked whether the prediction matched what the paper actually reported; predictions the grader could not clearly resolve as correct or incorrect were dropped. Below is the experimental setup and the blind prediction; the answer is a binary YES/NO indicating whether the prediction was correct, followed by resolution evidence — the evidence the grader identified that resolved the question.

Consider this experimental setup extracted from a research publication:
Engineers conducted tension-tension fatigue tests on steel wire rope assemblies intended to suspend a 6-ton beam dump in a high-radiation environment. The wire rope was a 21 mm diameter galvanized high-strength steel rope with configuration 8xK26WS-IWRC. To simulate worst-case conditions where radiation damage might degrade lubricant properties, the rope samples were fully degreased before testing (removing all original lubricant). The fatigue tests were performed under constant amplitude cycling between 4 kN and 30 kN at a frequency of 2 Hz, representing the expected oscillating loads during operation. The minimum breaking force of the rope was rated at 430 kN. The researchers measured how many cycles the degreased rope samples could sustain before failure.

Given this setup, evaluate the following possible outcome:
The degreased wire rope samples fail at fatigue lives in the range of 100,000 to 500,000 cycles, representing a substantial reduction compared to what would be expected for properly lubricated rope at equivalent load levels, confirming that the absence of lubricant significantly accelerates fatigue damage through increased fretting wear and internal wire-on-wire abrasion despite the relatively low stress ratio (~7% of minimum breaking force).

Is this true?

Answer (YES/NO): NO